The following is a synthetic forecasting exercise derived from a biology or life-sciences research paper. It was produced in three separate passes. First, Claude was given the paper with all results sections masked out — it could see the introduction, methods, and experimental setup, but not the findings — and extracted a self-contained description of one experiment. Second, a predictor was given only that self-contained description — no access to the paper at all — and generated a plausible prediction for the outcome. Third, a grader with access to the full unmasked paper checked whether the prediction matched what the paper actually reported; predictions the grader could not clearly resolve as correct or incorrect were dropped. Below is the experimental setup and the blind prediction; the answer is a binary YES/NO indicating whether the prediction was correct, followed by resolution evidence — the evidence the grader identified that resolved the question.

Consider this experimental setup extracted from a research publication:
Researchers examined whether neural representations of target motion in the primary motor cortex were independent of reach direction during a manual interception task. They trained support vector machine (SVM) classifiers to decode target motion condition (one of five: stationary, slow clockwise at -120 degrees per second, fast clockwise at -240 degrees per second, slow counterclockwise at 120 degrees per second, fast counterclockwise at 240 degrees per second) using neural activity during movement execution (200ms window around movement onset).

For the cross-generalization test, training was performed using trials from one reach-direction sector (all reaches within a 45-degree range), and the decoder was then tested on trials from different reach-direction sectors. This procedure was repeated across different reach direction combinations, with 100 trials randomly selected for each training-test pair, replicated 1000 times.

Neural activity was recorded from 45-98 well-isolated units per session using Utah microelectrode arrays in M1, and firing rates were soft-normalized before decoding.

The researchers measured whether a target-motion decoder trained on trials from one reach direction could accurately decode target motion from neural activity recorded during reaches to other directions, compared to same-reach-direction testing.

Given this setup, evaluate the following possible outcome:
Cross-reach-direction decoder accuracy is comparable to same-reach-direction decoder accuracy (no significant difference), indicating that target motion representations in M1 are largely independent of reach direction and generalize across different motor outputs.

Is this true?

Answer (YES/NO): NO